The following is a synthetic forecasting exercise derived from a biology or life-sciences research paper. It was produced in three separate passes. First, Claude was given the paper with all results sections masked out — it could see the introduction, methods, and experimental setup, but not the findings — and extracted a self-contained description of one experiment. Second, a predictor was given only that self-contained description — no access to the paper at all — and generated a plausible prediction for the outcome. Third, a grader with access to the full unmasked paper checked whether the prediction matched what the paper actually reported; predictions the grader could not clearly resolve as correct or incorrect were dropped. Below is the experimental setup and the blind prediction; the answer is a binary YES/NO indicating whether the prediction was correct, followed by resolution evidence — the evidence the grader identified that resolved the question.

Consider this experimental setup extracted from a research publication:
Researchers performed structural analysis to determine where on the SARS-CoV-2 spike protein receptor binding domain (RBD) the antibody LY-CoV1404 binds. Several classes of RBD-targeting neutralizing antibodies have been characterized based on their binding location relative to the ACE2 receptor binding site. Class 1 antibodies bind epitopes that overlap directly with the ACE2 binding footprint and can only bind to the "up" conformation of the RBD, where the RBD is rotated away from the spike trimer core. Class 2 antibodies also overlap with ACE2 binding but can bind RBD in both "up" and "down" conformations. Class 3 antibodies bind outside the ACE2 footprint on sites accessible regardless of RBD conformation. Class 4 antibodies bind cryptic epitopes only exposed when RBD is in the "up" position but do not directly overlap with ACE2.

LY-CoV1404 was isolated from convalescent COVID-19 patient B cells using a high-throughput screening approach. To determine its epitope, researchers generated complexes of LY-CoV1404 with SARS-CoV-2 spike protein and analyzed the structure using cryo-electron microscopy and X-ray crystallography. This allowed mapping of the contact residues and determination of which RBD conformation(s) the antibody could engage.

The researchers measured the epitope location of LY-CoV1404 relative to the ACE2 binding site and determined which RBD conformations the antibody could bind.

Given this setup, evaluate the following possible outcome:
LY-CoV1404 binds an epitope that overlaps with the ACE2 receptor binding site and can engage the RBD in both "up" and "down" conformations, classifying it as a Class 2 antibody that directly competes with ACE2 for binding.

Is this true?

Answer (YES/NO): NO